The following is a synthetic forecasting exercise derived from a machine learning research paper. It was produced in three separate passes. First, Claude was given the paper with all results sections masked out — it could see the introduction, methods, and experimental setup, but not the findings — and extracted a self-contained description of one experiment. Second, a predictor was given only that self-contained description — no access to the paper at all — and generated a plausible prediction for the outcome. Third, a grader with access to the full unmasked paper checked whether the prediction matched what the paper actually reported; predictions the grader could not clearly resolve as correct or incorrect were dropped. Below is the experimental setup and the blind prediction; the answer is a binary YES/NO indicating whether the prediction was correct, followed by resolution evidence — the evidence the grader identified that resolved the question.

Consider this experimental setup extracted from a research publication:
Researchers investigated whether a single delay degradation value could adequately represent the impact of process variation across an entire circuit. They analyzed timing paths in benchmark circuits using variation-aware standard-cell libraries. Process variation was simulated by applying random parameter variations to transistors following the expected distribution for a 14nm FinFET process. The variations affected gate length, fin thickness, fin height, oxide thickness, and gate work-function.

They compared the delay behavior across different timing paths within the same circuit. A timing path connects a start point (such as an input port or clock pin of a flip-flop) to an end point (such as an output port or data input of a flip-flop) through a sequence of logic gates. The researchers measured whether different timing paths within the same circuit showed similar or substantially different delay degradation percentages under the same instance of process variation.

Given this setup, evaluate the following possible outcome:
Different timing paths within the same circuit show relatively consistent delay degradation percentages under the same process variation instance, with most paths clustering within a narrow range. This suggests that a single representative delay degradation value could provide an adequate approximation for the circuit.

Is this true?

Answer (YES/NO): NO